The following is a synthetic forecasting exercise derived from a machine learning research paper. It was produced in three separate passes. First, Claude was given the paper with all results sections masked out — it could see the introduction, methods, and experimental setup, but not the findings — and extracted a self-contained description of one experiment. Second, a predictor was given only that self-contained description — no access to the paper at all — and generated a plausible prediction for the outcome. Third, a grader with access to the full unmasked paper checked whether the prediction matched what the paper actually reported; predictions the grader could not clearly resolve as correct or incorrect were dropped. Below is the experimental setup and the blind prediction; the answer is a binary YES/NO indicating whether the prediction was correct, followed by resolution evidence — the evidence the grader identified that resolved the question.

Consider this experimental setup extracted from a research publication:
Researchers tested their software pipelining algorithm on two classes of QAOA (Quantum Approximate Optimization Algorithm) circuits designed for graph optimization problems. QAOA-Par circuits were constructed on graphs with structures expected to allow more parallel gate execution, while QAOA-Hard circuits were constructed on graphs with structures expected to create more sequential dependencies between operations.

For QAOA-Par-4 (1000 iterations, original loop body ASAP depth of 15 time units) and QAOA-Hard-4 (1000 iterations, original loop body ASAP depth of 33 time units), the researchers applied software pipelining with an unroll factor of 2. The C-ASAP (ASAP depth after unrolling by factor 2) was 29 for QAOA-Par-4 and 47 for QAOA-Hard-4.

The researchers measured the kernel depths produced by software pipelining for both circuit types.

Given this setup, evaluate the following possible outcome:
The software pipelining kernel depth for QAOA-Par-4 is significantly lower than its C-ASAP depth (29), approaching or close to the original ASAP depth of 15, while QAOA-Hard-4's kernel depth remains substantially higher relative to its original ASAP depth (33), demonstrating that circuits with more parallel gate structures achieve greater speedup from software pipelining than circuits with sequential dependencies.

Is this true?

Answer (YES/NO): NO